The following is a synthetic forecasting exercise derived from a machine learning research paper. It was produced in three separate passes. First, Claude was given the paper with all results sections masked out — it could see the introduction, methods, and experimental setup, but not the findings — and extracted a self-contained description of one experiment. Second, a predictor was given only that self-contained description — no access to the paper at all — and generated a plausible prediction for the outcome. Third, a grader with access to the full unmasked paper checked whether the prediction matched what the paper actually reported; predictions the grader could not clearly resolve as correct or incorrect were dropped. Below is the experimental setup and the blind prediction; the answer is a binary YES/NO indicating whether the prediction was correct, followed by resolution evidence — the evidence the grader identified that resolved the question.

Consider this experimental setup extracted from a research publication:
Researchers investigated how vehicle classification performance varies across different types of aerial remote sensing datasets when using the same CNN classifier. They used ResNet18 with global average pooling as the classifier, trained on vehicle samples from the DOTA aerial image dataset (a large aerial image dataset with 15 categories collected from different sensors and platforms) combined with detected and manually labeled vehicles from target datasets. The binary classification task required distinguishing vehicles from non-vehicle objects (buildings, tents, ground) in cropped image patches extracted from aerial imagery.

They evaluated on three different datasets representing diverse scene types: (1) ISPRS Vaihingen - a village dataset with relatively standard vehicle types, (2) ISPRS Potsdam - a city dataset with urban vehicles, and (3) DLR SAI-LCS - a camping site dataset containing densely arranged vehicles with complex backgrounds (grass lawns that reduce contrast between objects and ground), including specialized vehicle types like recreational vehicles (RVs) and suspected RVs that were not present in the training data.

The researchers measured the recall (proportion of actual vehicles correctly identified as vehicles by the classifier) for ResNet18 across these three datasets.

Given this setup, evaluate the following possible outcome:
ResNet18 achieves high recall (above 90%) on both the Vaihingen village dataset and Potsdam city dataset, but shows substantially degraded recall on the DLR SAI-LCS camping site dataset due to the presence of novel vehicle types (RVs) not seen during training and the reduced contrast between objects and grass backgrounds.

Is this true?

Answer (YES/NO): NO